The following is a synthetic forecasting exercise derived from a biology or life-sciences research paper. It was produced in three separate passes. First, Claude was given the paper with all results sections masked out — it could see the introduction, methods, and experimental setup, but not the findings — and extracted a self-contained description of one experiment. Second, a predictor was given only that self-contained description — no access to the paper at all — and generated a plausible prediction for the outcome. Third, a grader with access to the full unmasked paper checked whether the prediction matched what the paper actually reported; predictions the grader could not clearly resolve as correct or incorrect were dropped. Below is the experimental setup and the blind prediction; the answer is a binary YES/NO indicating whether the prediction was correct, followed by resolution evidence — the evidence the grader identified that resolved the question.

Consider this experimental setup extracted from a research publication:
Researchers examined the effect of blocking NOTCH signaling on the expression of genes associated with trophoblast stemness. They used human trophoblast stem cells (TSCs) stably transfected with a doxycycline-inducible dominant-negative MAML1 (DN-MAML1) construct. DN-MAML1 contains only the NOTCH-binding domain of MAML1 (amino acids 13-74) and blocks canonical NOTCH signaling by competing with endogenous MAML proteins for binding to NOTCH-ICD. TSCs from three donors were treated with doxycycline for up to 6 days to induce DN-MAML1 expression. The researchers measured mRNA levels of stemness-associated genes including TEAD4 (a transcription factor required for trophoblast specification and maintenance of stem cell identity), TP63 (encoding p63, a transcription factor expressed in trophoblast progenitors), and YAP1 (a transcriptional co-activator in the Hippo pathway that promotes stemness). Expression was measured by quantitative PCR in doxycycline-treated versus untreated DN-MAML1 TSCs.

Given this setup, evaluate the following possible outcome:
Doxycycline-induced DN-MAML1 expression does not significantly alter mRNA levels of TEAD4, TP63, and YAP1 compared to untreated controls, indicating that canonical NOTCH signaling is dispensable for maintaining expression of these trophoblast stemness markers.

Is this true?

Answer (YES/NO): NO